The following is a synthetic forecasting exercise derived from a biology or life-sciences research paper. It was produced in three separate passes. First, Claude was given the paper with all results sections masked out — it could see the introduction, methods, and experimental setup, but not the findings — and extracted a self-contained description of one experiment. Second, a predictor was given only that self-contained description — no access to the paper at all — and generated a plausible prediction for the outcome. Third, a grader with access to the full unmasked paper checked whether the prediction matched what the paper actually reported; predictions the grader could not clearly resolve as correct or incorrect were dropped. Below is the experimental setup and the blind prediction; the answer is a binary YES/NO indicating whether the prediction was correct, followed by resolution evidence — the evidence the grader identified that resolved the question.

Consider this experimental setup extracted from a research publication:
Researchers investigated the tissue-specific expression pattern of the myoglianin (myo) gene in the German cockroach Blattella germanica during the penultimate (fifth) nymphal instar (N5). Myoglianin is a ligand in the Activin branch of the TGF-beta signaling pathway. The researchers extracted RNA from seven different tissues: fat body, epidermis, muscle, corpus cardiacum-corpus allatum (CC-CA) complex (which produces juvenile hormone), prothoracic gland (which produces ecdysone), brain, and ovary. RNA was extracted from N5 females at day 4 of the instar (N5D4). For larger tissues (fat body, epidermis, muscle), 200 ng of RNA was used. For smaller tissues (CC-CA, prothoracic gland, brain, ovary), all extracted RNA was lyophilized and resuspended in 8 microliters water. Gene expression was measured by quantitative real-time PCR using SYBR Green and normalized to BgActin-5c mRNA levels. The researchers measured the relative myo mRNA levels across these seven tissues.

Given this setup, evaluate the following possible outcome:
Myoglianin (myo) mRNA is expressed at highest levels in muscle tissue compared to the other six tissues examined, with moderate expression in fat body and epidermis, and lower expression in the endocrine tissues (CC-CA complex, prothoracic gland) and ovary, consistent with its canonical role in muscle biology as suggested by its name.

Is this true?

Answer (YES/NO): NO